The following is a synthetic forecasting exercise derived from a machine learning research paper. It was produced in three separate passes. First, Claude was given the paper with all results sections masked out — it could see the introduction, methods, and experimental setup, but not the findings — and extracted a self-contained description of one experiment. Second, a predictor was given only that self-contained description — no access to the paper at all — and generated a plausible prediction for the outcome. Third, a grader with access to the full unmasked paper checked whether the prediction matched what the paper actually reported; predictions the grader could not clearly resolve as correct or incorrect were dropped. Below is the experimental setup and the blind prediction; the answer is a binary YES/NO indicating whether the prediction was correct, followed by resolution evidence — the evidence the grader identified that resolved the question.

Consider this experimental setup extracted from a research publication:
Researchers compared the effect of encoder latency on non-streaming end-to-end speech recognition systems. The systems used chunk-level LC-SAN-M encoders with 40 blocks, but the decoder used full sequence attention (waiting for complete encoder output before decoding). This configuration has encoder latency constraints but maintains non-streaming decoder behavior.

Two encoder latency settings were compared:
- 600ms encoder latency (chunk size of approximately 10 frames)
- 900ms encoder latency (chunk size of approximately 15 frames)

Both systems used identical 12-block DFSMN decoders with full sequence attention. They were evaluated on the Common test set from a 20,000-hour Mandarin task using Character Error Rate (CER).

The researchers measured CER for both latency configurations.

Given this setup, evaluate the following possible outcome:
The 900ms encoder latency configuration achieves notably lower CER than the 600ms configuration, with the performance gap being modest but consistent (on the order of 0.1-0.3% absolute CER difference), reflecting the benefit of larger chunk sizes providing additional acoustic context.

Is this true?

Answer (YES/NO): NO